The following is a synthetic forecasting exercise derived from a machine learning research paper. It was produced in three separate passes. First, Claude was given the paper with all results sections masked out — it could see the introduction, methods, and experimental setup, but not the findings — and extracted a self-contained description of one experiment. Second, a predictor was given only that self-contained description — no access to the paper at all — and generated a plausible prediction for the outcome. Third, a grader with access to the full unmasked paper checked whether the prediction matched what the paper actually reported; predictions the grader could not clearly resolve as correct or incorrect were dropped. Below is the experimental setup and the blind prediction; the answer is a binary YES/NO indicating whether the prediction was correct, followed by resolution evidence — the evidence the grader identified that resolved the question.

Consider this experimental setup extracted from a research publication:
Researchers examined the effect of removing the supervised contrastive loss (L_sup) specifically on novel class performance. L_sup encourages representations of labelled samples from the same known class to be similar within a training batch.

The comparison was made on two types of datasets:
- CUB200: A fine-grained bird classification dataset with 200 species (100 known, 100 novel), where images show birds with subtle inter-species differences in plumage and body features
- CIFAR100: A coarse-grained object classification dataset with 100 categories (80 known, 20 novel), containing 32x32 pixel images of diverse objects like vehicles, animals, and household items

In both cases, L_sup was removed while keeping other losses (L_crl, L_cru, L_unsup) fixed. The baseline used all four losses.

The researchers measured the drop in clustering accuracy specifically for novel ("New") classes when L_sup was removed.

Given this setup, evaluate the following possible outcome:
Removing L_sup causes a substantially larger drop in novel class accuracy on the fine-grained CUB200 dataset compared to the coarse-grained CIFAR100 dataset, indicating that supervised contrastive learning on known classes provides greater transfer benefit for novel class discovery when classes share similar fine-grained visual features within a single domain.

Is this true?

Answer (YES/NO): NO